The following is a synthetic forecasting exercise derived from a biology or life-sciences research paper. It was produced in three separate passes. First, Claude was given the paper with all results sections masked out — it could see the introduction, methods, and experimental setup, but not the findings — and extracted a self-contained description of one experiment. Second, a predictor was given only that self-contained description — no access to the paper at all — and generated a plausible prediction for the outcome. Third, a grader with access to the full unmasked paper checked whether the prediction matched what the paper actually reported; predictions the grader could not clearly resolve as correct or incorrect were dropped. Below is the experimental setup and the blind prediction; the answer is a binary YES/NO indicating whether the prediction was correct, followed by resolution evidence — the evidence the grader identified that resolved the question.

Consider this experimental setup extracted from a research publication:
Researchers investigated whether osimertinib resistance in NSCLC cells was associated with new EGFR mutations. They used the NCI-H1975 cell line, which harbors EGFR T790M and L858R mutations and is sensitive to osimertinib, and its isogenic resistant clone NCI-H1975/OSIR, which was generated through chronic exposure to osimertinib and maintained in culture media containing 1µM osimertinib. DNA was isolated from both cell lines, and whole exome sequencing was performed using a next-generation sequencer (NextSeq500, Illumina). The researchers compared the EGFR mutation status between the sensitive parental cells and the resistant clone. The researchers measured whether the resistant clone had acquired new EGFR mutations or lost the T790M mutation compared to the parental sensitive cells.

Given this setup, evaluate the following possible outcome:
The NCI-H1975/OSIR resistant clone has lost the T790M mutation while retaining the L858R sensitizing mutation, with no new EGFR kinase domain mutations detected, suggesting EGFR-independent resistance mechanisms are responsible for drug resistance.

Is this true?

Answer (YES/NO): NO